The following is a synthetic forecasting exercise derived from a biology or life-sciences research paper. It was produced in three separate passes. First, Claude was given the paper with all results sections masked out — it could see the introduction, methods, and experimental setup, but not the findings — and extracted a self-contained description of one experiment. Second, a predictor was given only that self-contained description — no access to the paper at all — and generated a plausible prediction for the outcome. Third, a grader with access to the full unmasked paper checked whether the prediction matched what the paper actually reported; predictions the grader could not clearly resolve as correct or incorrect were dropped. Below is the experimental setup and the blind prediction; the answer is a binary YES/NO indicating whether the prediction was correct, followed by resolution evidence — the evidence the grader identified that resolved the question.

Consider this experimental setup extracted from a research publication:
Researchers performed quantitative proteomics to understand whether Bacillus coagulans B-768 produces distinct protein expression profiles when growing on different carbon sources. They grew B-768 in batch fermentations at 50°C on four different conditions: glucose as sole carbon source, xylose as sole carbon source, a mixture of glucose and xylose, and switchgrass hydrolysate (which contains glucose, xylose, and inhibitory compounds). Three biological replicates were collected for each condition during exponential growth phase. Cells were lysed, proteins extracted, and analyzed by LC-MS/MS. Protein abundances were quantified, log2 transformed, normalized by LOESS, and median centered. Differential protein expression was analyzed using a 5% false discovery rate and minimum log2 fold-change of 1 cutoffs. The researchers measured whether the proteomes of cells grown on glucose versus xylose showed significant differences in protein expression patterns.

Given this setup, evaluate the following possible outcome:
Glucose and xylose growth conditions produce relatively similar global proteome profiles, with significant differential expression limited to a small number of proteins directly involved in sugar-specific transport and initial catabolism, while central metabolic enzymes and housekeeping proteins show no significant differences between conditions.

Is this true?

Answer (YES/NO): NO